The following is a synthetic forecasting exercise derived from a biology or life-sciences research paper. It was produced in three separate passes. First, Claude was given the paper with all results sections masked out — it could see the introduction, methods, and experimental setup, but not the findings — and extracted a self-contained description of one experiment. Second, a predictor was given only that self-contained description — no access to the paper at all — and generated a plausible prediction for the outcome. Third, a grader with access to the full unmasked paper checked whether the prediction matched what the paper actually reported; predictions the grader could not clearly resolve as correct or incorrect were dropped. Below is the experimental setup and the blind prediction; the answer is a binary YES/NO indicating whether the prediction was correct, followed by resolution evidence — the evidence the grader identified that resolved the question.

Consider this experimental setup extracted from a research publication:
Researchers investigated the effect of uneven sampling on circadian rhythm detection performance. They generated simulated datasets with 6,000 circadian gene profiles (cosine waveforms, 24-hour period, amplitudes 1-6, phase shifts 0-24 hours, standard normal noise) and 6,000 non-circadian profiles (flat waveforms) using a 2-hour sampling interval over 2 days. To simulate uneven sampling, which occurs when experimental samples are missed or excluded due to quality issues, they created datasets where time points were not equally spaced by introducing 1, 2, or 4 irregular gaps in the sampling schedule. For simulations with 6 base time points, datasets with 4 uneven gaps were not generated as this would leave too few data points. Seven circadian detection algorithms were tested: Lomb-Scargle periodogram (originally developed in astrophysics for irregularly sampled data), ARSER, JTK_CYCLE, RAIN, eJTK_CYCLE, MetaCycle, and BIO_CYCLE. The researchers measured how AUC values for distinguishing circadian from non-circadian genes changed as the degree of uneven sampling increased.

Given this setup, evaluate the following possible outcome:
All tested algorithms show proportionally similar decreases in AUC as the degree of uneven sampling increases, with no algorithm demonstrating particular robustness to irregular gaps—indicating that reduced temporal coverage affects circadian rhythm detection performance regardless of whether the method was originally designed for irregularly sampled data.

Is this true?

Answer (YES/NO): NO